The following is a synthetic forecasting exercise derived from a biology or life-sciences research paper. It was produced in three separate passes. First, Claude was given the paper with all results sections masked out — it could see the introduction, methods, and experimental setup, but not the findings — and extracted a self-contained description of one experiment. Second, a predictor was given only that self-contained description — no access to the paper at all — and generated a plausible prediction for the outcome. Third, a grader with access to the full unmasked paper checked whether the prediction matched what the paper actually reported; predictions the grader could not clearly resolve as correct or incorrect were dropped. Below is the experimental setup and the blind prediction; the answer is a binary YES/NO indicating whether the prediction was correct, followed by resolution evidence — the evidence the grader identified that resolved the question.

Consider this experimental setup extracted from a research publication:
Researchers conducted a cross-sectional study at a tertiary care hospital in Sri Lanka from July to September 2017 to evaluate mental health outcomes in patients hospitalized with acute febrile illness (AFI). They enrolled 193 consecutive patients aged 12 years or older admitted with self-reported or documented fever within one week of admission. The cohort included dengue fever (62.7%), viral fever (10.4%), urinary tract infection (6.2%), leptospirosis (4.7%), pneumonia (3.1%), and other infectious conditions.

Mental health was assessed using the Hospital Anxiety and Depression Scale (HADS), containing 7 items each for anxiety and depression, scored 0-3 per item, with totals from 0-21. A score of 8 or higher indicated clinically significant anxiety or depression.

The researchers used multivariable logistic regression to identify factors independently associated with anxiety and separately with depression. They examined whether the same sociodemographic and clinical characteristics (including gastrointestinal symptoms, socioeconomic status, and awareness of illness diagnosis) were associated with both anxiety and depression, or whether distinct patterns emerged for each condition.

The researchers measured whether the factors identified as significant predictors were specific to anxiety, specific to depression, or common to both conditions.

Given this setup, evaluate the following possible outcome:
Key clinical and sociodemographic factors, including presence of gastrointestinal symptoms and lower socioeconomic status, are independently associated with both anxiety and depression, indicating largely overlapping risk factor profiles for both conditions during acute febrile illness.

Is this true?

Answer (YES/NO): NO